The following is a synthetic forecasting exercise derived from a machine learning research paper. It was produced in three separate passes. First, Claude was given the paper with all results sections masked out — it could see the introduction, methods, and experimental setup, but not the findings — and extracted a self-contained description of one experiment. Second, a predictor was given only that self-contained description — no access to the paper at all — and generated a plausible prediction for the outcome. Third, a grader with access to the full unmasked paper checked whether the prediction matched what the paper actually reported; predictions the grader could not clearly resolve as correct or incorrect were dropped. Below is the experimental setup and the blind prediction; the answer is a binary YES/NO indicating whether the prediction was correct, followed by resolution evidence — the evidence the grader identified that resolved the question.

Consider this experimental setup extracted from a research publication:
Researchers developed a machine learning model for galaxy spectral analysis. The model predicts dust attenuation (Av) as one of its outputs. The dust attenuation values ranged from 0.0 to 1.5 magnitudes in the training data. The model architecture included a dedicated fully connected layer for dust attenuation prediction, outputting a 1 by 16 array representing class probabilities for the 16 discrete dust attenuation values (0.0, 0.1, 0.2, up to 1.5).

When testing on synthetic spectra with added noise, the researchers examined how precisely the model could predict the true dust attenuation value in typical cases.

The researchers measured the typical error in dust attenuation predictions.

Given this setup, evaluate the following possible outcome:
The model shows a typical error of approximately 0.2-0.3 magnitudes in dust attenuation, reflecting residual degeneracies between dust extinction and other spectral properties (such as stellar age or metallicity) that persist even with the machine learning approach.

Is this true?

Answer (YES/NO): NO